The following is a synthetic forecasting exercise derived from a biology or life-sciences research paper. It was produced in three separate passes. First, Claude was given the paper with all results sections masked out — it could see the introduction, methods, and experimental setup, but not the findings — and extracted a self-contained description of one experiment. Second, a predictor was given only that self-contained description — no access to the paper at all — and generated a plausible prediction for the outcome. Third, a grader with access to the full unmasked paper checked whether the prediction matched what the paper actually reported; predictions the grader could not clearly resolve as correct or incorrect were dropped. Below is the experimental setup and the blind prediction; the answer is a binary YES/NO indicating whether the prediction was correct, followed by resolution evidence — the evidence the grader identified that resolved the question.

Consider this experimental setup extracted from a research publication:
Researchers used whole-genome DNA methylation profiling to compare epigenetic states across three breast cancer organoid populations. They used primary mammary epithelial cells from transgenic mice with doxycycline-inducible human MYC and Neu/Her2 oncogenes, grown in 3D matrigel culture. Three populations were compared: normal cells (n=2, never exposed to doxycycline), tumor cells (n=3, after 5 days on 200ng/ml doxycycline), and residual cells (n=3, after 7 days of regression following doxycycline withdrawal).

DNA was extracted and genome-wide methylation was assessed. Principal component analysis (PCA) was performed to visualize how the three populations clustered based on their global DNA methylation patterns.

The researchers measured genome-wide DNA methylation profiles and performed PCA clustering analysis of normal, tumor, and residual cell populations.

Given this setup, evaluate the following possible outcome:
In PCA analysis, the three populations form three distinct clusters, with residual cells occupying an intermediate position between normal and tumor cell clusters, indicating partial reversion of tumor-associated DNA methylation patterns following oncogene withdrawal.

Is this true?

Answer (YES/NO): NO